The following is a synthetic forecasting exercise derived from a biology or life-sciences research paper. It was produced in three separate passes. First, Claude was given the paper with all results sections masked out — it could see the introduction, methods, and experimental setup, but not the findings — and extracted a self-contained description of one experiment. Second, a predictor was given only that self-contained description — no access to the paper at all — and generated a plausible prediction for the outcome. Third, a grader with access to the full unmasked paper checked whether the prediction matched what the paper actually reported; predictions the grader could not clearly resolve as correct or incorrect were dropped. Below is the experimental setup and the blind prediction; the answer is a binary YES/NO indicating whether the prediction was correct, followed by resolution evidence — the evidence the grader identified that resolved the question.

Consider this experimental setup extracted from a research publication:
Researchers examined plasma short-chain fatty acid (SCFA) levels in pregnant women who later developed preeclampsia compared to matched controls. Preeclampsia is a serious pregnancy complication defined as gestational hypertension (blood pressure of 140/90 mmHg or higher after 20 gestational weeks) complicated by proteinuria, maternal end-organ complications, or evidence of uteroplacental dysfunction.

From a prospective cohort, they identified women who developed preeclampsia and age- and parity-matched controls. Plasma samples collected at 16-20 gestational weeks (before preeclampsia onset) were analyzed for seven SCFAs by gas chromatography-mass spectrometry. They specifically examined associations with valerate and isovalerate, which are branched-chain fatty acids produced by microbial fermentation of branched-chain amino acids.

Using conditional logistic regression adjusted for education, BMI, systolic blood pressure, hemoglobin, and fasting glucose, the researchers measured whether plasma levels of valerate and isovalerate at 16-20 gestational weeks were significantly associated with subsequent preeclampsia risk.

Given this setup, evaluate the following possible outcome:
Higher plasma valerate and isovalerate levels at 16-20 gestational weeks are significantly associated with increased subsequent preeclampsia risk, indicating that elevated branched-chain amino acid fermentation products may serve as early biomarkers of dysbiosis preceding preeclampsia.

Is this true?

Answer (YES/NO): NO